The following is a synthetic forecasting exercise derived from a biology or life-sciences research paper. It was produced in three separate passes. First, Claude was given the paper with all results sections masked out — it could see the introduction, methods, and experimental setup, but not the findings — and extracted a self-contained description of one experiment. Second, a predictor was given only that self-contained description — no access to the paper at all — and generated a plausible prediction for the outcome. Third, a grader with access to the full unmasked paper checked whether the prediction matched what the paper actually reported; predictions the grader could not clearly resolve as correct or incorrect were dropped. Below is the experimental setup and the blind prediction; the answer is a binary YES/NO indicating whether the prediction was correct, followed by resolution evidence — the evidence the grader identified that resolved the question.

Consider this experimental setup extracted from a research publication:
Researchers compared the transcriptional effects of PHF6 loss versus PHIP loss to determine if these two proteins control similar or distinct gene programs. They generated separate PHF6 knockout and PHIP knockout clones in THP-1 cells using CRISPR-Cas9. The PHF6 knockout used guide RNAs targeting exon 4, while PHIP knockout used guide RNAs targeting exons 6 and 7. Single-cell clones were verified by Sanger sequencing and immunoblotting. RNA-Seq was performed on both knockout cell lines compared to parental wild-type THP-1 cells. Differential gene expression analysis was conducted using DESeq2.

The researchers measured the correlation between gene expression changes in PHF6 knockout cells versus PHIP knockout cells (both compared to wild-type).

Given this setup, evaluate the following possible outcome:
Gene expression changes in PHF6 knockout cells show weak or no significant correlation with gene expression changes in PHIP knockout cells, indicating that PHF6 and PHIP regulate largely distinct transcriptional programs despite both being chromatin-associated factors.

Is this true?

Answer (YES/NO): NO